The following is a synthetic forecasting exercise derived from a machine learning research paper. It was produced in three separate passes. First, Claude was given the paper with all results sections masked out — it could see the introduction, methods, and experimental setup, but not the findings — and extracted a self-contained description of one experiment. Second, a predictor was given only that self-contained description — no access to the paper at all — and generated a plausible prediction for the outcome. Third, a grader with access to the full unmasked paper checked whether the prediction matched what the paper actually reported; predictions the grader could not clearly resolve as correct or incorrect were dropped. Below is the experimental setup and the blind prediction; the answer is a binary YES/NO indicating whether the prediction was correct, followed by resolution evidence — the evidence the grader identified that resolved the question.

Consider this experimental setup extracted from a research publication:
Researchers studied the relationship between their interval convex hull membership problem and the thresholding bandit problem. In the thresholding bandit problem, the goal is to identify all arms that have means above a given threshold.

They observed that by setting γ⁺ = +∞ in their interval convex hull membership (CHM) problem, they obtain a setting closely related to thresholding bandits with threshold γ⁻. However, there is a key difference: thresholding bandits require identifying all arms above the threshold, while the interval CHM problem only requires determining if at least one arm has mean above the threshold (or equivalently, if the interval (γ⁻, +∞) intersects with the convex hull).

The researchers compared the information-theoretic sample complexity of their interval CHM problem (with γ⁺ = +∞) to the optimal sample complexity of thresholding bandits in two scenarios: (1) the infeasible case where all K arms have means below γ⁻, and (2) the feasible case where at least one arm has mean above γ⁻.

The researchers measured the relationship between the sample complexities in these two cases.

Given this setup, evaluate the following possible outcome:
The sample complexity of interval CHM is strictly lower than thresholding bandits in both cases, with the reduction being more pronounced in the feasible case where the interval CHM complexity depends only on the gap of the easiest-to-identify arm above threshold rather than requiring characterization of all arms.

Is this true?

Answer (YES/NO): NO